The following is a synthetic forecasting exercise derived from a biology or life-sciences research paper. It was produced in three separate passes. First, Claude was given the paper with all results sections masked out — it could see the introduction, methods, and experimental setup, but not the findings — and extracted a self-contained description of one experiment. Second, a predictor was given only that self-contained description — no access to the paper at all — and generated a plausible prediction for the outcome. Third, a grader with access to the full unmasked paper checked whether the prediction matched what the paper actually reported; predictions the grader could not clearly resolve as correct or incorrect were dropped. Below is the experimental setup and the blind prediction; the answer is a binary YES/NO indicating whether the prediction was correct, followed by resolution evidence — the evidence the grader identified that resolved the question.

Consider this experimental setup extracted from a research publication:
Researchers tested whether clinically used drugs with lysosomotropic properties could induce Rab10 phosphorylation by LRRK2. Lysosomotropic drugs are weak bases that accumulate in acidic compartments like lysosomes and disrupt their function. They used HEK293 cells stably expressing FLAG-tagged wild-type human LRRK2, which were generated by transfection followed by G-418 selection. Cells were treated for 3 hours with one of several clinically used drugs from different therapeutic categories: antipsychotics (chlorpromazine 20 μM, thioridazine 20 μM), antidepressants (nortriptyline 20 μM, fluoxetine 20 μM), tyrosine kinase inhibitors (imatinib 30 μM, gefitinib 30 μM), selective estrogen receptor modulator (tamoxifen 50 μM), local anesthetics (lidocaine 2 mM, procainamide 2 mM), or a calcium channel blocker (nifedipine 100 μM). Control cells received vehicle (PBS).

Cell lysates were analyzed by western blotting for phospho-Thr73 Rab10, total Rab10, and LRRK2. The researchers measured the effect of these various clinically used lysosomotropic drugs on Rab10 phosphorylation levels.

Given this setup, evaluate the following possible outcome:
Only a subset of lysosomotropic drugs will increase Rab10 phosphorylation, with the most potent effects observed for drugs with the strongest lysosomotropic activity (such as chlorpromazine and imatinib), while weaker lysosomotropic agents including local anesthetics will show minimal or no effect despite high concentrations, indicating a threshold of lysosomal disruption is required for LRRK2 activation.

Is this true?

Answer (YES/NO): NO